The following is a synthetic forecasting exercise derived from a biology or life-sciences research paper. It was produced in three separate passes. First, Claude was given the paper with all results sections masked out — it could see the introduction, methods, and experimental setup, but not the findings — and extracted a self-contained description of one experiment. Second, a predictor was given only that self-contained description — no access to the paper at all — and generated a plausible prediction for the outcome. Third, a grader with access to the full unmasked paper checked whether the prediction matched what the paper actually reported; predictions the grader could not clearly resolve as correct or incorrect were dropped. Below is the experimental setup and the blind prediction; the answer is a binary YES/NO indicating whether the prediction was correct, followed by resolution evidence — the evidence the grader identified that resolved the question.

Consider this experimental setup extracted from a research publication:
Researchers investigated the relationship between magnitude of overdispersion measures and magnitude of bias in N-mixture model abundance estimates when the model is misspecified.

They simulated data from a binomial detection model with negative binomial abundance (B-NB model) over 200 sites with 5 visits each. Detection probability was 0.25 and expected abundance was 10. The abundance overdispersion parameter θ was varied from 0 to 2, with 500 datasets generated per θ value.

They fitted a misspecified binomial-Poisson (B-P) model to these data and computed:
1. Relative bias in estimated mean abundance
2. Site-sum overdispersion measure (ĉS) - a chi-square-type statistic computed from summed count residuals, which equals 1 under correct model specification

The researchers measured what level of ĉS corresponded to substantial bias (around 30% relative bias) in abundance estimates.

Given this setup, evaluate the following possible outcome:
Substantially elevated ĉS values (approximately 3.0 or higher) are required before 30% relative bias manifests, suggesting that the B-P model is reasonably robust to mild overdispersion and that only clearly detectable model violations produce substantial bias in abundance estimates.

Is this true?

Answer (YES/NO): NO